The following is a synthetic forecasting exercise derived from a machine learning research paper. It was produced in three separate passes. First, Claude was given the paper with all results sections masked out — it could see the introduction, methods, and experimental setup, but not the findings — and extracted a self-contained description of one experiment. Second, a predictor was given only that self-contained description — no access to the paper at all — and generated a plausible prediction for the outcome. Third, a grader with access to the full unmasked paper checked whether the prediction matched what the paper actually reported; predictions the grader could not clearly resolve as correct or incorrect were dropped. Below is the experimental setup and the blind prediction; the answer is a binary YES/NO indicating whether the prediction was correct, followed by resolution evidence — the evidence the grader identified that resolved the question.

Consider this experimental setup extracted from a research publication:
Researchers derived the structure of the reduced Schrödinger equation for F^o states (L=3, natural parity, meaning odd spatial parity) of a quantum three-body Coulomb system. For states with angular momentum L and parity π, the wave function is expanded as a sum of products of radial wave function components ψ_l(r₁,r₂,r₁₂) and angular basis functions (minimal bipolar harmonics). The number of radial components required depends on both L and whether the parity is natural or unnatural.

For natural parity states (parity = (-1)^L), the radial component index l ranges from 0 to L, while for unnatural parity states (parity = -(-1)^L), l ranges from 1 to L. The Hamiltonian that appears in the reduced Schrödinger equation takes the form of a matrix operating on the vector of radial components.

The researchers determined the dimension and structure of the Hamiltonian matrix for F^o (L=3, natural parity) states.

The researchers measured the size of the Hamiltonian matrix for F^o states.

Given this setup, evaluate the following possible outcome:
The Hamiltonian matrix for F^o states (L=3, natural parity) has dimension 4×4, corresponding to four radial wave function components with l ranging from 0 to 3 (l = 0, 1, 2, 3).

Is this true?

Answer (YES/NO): YES